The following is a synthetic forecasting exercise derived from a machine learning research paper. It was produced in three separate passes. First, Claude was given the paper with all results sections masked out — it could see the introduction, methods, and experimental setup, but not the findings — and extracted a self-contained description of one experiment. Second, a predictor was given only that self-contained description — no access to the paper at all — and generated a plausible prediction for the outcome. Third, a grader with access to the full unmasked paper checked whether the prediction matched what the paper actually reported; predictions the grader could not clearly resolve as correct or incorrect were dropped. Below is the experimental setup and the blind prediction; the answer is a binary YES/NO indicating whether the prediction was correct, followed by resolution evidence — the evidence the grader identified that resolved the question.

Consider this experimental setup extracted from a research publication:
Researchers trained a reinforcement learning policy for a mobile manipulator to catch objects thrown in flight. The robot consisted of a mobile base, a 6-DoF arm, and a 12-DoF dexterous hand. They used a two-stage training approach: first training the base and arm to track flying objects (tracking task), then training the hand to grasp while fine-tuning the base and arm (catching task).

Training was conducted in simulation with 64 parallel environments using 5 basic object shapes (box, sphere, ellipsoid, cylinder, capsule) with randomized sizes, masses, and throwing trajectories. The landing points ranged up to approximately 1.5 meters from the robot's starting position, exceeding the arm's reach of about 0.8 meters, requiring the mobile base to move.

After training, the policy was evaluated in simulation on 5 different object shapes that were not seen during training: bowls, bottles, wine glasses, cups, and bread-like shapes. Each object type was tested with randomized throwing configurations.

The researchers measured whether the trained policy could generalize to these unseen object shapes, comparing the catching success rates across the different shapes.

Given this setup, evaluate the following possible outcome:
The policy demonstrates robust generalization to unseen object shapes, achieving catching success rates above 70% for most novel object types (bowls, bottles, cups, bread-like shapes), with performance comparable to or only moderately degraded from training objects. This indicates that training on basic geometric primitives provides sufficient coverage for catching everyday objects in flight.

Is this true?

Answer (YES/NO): YES